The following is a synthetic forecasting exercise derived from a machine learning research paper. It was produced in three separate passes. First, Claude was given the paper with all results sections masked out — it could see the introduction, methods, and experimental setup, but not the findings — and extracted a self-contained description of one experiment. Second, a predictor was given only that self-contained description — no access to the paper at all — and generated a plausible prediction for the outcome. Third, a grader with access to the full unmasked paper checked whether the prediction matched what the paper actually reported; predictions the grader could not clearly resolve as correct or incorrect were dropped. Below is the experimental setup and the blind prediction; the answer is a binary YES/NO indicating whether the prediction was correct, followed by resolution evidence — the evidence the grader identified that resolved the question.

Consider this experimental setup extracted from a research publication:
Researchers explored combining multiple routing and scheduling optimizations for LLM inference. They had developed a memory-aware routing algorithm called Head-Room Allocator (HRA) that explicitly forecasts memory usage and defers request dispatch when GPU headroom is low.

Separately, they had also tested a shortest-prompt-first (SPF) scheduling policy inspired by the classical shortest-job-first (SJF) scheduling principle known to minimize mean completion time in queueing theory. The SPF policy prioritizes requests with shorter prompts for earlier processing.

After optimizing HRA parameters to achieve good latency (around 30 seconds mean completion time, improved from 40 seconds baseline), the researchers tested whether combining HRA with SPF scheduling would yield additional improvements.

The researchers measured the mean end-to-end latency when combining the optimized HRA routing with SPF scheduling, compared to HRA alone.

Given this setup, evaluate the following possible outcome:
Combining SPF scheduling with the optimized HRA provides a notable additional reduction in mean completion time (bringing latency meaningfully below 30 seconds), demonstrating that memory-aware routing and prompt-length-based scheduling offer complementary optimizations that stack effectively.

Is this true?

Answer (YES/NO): YES